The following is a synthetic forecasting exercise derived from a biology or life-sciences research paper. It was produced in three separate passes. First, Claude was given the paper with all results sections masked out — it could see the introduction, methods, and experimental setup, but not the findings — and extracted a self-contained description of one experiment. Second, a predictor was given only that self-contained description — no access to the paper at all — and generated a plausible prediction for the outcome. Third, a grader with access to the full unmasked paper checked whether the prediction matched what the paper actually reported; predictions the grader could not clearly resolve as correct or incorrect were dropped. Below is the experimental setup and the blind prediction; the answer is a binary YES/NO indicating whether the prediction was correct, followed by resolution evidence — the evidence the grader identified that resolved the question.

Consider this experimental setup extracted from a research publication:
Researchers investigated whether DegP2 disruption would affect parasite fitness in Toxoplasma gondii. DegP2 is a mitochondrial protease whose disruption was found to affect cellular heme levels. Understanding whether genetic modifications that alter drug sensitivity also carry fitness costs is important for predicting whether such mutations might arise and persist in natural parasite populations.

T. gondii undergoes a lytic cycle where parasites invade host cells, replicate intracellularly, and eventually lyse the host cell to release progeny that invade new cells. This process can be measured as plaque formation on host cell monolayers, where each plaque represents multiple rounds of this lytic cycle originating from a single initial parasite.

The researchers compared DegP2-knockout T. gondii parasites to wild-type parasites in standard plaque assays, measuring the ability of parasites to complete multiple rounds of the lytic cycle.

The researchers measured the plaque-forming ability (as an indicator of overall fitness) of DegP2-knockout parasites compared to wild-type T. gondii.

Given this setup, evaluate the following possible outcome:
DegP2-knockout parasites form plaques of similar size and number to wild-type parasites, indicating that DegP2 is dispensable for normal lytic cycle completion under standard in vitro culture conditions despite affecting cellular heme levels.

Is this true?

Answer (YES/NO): NO